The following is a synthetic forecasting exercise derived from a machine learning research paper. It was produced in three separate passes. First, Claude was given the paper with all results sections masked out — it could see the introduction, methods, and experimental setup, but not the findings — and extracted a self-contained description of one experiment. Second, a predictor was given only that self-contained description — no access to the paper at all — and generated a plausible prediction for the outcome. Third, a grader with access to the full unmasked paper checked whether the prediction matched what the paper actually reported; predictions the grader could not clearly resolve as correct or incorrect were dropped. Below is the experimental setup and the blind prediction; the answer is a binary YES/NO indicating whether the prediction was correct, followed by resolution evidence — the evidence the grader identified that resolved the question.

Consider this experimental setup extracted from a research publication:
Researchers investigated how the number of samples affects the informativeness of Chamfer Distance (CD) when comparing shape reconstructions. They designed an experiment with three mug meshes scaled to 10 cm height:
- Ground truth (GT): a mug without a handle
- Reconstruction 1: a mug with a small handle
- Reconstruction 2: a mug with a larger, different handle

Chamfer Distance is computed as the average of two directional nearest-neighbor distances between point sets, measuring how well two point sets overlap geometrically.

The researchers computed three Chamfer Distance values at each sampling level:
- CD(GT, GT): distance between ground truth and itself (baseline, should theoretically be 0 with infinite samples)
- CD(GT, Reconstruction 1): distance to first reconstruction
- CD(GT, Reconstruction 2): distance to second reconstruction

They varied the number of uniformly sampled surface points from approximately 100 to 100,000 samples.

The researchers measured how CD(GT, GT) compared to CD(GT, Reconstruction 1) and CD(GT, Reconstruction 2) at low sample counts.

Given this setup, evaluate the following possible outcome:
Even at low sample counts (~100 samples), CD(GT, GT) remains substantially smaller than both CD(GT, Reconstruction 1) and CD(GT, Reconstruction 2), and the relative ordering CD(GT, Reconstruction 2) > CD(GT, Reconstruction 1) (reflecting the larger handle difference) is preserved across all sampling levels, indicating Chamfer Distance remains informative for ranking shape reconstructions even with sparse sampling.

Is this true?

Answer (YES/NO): NO